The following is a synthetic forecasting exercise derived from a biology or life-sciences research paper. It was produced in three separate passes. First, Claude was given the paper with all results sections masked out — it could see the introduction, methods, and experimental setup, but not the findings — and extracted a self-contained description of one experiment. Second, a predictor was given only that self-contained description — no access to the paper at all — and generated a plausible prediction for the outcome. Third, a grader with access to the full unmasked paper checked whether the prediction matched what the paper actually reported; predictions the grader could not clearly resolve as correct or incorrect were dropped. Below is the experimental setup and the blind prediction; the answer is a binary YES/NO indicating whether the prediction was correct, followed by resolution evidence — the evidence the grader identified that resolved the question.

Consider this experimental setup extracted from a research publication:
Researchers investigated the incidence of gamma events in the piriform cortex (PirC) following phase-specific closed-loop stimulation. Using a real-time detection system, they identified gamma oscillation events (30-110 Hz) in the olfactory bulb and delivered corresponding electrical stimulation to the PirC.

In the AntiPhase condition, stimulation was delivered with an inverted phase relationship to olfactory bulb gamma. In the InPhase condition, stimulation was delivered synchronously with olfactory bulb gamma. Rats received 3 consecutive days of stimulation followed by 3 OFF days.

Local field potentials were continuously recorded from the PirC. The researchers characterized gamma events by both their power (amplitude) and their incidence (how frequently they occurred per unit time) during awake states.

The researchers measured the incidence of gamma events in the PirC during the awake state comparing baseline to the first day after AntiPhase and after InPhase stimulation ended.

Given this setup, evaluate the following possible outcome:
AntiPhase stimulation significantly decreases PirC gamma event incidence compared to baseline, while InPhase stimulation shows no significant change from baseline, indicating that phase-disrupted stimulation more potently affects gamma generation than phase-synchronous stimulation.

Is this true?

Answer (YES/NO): NO